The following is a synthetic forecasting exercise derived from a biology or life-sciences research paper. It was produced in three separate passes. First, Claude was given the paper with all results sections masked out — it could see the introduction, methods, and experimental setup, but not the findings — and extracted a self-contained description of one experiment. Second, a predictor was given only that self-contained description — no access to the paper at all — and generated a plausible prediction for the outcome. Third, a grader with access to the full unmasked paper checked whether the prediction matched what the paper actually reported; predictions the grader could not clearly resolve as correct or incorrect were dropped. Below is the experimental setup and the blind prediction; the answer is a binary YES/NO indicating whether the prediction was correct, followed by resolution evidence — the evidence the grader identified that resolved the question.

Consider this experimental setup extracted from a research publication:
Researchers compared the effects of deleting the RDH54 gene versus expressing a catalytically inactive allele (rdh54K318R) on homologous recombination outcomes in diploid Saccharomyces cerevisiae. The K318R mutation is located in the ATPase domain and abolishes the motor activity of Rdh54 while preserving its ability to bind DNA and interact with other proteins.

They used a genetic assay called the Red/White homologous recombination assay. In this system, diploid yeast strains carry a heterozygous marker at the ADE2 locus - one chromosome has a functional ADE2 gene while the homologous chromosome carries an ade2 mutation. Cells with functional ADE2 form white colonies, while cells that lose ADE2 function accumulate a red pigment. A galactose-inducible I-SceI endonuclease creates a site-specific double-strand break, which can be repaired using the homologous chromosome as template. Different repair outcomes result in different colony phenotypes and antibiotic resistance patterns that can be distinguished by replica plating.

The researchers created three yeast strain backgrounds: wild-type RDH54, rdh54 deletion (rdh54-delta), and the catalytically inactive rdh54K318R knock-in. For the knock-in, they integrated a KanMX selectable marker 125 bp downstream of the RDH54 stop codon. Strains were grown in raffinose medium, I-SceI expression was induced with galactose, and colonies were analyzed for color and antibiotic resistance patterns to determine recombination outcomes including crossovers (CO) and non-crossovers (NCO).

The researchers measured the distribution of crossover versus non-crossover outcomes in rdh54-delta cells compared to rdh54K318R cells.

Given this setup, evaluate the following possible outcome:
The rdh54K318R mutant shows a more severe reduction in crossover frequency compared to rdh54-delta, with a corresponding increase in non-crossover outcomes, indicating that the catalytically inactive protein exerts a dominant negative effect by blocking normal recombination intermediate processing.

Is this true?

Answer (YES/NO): YES